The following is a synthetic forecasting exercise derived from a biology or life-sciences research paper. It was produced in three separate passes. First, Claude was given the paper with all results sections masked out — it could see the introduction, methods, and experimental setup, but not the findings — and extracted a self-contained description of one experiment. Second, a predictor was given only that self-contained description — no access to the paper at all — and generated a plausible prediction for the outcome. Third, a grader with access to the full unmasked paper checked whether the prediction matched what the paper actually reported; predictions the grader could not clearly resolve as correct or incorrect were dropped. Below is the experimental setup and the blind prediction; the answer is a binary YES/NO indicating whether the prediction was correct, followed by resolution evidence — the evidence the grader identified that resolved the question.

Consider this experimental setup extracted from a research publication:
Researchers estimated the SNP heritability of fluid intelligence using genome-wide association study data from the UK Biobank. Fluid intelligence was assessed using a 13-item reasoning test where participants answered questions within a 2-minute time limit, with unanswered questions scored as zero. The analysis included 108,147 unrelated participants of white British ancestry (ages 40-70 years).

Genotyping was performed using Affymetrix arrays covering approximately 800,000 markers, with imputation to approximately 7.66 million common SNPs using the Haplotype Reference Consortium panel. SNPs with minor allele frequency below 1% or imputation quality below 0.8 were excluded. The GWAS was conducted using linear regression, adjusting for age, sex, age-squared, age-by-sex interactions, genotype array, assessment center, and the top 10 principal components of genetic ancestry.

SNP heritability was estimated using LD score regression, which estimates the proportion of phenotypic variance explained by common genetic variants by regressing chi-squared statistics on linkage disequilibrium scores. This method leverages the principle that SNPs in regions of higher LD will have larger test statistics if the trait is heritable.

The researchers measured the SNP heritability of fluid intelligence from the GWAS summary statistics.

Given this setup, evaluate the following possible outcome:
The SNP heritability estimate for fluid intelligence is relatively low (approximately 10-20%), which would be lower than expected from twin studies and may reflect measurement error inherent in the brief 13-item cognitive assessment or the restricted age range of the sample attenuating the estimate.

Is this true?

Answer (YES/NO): NO